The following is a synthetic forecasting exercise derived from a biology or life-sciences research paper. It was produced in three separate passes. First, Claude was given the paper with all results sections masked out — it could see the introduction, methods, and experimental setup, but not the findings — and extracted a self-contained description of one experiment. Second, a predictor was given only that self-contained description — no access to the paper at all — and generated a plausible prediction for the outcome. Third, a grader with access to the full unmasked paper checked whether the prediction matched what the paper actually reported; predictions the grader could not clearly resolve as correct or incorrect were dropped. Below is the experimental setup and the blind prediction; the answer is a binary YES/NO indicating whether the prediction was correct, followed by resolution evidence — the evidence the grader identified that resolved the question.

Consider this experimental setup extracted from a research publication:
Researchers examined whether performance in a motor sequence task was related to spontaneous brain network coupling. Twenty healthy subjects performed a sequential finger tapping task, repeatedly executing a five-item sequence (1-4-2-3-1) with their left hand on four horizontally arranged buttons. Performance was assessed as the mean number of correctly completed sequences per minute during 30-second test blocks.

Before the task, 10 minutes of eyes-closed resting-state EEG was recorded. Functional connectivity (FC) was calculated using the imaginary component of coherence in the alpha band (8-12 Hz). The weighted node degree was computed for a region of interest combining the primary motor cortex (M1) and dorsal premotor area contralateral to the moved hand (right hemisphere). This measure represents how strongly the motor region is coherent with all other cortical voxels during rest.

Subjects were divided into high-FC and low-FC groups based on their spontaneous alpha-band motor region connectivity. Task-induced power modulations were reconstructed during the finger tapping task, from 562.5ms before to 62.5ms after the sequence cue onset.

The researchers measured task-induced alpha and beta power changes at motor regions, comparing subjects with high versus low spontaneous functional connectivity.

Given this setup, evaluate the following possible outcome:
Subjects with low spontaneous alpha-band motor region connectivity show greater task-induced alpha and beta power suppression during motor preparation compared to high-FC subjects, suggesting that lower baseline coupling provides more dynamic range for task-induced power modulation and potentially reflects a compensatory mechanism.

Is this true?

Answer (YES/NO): YES